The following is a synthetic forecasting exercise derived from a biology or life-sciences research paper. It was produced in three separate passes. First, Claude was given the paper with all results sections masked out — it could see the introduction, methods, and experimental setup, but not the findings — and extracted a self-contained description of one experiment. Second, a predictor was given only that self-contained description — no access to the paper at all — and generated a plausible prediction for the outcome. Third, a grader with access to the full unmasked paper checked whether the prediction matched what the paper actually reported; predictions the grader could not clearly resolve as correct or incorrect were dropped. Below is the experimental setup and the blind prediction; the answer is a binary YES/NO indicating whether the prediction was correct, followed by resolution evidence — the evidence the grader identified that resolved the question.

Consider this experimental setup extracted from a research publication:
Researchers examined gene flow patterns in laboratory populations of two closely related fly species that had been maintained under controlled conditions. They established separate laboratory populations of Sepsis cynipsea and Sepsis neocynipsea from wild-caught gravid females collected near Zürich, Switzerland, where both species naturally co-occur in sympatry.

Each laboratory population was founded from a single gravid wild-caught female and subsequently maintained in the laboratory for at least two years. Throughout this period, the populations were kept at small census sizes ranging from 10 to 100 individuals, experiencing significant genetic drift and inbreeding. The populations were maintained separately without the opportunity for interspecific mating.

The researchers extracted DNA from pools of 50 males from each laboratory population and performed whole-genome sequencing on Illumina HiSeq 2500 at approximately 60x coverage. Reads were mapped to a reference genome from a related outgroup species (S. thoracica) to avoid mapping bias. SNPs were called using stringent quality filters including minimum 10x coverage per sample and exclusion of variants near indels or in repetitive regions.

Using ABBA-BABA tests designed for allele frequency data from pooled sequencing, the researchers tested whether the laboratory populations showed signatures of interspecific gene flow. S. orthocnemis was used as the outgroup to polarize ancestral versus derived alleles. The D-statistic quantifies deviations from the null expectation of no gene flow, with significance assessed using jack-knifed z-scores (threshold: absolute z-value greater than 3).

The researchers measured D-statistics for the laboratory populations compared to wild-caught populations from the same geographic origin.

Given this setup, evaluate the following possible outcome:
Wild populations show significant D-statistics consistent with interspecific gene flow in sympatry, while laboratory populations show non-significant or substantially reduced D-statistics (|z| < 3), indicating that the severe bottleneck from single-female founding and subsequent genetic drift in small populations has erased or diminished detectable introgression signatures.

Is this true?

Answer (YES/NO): NO